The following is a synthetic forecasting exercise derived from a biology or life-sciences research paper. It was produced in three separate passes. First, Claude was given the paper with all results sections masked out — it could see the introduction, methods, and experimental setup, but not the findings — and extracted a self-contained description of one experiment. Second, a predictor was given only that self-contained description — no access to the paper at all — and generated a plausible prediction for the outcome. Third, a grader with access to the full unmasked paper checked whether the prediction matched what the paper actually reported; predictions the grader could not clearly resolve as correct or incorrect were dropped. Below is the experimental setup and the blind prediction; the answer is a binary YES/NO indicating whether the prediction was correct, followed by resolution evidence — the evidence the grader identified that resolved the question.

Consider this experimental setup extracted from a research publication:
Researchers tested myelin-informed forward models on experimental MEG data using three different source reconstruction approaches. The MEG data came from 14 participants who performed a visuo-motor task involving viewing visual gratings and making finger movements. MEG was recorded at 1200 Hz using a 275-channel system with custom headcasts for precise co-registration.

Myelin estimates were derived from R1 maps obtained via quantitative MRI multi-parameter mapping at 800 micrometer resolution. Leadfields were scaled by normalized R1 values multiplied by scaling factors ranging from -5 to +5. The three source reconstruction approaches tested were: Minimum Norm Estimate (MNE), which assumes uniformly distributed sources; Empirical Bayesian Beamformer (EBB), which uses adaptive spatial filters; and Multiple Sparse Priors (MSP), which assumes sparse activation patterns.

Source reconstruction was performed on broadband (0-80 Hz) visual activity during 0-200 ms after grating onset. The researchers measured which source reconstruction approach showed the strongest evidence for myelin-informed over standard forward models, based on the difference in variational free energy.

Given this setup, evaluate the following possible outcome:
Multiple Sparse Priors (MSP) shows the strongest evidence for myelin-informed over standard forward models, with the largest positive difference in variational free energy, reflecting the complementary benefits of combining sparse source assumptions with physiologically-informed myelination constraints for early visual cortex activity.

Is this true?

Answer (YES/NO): NO